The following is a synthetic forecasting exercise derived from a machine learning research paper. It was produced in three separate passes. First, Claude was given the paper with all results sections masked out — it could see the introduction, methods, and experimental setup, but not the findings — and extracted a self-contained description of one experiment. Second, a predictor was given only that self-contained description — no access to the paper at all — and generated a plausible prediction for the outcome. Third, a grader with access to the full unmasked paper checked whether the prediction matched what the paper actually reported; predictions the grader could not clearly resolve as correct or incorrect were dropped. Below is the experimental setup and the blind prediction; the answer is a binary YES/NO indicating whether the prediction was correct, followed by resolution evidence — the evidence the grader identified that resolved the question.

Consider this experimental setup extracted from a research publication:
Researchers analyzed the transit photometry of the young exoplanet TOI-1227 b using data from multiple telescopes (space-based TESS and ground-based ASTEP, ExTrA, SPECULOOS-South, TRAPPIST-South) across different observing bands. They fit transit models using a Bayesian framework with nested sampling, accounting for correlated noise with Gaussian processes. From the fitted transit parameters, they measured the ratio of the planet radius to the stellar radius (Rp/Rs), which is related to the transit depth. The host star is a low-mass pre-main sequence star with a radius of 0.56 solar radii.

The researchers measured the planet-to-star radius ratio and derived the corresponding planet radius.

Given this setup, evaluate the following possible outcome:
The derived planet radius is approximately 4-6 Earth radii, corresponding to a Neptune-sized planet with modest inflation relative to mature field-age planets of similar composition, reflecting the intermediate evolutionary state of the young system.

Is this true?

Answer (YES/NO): NO